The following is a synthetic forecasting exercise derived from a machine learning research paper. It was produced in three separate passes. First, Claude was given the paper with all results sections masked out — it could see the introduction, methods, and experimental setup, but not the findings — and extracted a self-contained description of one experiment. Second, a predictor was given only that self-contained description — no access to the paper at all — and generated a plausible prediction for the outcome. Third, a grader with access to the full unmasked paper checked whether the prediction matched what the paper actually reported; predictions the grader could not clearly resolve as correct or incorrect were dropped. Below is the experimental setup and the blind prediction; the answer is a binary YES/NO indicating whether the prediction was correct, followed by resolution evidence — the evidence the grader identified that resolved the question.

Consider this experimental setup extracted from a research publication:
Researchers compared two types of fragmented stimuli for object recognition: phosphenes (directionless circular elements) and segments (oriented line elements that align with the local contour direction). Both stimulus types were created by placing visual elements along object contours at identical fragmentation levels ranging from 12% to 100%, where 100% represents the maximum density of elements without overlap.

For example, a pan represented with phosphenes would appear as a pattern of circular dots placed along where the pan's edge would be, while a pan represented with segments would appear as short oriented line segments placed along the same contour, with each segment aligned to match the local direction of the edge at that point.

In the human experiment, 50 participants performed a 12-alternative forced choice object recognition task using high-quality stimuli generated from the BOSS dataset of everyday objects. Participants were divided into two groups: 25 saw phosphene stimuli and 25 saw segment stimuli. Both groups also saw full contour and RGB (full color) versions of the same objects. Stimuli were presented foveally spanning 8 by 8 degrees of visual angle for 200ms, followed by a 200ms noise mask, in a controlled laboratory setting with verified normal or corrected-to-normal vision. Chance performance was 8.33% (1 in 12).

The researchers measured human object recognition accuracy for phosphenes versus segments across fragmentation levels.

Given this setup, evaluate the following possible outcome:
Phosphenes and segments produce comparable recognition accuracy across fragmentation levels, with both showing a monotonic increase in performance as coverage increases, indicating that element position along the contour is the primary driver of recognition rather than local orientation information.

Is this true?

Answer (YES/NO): NO